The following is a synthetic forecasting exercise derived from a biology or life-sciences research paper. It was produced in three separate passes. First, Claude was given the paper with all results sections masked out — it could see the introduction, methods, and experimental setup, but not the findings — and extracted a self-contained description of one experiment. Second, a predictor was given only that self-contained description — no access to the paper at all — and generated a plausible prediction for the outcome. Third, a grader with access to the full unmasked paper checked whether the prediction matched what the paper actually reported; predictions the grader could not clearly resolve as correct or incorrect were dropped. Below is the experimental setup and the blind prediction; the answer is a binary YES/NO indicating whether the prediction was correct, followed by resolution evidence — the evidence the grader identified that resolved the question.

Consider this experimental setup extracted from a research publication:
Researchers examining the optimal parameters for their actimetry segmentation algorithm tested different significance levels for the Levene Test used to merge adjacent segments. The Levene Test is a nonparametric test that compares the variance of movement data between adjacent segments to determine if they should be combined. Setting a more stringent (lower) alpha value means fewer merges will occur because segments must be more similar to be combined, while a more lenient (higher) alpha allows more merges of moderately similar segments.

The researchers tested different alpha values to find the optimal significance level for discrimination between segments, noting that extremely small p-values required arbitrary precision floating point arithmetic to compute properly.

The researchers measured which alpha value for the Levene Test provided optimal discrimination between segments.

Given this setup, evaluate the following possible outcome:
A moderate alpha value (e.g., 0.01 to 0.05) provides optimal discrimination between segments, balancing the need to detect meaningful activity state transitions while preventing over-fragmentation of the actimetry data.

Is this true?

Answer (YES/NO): NO